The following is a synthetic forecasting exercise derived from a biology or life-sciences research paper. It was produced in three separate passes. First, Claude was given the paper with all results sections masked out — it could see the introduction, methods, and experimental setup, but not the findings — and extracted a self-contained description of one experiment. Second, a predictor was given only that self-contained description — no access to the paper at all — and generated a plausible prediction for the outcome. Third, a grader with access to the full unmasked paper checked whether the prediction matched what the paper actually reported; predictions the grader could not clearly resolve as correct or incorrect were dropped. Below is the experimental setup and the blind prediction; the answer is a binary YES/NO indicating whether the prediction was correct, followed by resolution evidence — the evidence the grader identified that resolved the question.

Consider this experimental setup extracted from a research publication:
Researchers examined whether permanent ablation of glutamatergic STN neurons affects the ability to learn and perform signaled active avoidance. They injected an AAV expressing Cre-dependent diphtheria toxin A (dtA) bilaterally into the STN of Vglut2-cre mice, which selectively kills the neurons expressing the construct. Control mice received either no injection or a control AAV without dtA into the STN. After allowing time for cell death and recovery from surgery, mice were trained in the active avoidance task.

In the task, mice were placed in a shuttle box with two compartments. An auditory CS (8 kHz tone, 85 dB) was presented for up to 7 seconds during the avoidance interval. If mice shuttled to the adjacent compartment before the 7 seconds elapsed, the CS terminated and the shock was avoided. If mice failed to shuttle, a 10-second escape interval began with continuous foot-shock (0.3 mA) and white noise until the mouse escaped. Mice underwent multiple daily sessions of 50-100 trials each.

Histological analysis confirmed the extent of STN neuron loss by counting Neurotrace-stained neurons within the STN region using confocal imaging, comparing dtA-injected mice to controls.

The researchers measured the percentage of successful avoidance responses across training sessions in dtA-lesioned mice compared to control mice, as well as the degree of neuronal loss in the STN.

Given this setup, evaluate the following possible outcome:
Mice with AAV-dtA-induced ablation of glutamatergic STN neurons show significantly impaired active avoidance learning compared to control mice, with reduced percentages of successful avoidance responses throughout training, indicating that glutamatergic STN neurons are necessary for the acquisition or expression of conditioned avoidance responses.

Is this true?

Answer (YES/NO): YES